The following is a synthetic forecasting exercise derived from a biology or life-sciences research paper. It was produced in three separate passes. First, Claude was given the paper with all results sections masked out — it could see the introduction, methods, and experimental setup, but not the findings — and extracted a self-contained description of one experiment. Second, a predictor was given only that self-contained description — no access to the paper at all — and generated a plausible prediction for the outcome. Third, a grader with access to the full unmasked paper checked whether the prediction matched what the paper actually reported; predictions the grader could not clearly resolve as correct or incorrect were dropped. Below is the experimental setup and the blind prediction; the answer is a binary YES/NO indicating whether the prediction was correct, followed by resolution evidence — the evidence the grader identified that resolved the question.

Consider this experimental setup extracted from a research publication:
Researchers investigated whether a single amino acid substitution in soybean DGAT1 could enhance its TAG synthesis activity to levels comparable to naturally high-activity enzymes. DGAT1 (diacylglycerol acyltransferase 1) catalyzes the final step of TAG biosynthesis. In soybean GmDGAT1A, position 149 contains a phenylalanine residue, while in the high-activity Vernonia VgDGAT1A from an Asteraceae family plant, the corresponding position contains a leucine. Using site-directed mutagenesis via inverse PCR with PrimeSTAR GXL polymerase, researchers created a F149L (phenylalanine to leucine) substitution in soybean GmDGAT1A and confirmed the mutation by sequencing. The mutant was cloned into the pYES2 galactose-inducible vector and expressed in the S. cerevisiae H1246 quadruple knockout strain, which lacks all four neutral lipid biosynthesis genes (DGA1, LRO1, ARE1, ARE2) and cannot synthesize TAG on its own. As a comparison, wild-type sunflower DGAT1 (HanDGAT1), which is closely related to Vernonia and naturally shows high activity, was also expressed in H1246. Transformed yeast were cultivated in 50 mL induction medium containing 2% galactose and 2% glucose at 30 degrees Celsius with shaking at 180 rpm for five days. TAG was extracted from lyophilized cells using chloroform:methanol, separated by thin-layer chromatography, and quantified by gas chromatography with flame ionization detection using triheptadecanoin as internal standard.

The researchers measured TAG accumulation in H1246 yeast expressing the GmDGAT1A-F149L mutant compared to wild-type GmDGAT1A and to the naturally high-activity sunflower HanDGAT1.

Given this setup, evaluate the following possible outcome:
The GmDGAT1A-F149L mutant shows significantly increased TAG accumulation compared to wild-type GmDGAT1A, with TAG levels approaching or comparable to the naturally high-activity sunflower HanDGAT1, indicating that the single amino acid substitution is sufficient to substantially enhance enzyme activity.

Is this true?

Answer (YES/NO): NO